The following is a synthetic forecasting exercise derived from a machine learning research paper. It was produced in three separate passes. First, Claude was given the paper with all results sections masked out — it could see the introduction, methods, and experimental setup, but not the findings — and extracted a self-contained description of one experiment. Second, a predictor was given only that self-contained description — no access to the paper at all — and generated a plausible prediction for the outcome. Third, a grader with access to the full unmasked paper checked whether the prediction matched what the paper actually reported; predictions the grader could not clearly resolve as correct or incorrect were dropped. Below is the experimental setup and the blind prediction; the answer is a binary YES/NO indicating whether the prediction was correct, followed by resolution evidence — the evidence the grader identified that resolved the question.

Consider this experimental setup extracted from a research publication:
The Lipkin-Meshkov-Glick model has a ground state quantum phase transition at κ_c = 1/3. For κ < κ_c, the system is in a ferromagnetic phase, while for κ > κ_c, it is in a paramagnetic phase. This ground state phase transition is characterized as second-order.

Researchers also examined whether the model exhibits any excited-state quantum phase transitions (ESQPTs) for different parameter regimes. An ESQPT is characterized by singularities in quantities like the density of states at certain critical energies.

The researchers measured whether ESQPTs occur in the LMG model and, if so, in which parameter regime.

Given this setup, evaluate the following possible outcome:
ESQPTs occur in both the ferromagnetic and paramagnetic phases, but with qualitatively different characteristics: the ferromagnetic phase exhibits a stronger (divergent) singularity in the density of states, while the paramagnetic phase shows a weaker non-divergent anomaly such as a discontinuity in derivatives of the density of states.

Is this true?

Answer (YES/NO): NO